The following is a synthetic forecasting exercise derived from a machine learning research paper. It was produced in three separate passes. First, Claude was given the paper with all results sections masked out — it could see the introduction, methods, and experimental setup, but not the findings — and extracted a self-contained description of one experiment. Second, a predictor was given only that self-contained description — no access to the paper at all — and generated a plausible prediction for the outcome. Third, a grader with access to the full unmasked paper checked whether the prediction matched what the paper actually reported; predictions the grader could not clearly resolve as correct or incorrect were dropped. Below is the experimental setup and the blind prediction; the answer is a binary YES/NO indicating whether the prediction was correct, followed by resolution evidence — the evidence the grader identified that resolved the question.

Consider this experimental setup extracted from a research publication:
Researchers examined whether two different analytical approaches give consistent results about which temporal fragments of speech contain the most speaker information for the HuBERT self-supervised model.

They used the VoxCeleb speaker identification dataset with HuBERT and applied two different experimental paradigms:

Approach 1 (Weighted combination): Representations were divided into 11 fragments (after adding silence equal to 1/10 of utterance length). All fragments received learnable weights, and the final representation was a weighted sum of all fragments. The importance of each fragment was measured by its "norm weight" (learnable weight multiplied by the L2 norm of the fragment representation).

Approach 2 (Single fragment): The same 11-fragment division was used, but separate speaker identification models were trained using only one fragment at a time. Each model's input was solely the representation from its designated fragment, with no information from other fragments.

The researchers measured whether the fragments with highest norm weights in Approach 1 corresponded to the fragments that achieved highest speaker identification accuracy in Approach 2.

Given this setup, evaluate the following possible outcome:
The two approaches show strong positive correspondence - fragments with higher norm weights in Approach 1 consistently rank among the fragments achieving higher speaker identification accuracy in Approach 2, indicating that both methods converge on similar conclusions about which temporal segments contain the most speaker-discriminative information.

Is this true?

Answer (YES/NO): YES